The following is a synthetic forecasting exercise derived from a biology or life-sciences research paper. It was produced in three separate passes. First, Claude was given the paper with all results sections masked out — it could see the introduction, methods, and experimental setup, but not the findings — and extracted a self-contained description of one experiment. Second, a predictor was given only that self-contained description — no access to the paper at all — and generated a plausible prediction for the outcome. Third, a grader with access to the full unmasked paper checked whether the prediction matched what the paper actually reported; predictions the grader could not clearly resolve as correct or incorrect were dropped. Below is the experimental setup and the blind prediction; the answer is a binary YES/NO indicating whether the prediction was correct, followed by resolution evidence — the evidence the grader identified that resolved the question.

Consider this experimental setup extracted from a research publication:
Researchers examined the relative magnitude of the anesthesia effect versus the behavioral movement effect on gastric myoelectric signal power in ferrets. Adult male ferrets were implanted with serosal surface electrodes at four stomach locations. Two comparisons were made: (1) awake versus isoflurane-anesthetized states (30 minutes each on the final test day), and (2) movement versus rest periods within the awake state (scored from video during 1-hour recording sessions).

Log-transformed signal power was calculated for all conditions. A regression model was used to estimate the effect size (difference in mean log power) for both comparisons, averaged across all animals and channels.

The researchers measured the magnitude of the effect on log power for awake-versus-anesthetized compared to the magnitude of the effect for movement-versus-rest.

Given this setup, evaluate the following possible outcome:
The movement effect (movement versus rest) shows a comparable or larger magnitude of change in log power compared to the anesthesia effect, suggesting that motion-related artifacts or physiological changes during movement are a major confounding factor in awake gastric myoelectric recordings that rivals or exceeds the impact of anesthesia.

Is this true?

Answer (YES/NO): NO